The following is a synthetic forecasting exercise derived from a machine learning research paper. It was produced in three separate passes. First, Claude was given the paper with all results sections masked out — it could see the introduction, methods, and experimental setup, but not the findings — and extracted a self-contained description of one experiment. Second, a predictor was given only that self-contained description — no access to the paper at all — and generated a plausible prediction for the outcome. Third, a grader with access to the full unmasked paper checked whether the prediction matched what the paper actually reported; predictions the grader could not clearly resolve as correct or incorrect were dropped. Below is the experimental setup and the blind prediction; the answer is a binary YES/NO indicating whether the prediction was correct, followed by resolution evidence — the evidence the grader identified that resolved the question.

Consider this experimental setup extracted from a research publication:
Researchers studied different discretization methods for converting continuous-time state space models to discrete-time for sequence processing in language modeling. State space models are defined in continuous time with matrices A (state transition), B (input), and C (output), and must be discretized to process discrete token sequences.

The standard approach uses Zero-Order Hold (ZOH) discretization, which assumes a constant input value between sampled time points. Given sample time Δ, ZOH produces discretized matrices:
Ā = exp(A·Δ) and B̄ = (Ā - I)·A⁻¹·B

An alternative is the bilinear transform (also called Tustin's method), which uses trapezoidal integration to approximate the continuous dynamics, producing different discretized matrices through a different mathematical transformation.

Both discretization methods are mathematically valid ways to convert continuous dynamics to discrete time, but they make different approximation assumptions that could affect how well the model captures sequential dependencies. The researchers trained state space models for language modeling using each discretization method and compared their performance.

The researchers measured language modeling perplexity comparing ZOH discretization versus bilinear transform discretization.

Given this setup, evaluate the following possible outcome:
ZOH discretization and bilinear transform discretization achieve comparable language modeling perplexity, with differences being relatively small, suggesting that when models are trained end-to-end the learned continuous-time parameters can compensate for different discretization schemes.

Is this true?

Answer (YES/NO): YES